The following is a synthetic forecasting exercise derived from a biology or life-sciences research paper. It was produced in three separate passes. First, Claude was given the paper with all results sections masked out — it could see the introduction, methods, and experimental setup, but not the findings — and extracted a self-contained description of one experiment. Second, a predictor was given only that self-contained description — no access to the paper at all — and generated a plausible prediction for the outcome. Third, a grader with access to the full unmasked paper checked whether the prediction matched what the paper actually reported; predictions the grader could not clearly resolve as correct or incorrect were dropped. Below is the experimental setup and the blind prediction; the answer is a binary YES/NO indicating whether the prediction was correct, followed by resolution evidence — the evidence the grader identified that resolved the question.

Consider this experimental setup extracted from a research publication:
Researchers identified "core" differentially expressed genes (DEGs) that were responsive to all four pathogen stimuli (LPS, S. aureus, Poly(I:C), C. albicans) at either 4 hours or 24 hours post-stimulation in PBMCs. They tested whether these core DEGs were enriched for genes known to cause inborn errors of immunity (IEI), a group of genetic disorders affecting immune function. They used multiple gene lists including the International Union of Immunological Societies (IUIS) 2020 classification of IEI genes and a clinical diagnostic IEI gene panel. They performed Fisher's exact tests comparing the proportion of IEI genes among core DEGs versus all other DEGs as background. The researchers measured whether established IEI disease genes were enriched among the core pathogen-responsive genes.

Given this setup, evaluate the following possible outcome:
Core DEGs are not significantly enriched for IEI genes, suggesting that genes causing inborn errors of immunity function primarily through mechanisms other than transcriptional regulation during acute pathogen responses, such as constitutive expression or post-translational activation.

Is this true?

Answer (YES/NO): YES